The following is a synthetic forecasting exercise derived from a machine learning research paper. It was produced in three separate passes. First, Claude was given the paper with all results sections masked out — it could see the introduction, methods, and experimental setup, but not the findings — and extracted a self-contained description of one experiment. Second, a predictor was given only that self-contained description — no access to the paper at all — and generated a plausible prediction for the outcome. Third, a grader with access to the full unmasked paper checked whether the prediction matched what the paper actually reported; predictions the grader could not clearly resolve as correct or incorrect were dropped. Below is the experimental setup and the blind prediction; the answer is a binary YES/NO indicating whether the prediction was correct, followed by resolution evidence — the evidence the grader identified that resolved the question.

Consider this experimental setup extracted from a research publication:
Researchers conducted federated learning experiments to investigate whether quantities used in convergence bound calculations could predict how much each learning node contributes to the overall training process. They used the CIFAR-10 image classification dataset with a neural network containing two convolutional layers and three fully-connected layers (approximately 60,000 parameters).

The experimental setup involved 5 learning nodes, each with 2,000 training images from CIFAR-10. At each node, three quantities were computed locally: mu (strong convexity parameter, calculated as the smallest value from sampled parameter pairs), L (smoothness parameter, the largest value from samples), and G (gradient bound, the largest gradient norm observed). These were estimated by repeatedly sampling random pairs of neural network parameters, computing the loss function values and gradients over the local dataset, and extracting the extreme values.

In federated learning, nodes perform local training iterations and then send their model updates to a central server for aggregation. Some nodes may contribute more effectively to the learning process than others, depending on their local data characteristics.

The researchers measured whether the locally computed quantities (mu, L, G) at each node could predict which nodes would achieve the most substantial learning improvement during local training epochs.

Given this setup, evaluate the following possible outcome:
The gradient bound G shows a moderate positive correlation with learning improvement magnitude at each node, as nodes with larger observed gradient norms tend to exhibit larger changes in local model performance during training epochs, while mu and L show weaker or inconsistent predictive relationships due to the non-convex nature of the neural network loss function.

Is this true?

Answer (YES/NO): NO